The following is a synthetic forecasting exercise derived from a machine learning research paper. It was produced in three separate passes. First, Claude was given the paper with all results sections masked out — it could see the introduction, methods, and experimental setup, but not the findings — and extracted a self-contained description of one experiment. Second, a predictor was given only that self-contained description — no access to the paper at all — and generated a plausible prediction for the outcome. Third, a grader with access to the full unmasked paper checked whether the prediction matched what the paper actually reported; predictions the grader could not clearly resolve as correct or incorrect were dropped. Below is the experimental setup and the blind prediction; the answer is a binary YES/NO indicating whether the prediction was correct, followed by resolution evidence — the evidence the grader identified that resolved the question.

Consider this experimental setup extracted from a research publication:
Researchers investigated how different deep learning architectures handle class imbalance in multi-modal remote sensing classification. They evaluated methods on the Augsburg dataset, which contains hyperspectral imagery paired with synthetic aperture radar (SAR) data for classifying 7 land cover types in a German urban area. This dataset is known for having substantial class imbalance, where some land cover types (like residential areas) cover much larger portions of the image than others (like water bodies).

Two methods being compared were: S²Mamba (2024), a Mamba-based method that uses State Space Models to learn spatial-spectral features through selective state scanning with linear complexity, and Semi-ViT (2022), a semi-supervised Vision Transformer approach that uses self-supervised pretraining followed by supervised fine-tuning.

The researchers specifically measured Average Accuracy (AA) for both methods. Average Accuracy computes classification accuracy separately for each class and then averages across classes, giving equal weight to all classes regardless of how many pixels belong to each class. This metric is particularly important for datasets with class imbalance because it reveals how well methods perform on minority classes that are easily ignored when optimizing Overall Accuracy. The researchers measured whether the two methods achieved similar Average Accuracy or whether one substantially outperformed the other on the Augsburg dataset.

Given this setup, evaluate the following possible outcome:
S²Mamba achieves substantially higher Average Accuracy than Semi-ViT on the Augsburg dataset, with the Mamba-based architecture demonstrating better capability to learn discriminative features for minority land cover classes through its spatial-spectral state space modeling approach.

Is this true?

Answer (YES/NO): YES